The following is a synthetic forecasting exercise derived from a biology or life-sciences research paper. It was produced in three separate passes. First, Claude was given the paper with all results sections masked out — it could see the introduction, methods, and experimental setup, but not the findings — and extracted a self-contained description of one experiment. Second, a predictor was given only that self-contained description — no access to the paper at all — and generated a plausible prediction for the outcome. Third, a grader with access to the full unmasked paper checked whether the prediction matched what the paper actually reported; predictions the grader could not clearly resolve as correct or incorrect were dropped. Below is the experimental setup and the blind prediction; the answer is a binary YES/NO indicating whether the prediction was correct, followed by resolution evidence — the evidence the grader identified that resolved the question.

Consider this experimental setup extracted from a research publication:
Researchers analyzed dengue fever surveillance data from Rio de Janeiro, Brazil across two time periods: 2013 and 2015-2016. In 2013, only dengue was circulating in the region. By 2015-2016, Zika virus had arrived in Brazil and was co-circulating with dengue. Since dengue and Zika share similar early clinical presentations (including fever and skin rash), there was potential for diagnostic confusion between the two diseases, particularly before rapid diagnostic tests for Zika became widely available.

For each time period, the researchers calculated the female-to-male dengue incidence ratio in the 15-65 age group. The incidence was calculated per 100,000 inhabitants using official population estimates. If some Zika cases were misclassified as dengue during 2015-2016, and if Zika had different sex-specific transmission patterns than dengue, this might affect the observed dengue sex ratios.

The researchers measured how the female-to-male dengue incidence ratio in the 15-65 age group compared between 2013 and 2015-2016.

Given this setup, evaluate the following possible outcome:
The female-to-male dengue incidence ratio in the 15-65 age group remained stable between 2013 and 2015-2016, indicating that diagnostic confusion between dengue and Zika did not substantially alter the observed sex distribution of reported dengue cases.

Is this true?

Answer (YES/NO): YES